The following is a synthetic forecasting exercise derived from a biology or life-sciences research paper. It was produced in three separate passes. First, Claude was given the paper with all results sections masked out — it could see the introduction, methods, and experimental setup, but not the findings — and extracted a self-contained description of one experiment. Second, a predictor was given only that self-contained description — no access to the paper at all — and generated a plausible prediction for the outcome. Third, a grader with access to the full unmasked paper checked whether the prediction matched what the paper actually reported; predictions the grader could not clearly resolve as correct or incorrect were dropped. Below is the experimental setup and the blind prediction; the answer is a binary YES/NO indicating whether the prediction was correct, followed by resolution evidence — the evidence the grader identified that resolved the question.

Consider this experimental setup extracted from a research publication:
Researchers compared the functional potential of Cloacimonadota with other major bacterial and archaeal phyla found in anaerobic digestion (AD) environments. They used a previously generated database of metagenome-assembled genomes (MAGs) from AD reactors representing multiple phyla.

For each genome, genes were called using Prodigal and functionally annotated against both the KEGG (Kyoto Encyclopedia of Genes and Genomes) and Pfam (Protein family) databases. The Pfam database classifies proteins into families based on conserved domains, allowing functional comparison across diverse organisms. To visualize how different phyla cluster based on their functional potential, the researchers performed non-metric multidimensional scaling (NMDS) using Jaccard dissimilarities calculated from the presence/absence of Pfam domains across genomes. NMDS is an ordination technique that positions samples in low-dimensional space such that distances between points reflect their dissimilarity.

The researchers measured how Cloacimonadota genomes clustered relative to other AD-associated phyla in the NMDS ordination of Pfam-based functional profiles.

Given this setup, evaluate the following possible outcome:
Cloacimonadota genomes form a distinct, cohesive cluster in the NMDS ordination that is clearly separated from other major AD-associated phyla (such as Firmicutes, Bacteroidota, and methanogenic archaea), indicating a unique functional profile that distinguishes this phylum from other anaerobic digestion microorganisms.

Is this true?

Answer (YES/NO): YES